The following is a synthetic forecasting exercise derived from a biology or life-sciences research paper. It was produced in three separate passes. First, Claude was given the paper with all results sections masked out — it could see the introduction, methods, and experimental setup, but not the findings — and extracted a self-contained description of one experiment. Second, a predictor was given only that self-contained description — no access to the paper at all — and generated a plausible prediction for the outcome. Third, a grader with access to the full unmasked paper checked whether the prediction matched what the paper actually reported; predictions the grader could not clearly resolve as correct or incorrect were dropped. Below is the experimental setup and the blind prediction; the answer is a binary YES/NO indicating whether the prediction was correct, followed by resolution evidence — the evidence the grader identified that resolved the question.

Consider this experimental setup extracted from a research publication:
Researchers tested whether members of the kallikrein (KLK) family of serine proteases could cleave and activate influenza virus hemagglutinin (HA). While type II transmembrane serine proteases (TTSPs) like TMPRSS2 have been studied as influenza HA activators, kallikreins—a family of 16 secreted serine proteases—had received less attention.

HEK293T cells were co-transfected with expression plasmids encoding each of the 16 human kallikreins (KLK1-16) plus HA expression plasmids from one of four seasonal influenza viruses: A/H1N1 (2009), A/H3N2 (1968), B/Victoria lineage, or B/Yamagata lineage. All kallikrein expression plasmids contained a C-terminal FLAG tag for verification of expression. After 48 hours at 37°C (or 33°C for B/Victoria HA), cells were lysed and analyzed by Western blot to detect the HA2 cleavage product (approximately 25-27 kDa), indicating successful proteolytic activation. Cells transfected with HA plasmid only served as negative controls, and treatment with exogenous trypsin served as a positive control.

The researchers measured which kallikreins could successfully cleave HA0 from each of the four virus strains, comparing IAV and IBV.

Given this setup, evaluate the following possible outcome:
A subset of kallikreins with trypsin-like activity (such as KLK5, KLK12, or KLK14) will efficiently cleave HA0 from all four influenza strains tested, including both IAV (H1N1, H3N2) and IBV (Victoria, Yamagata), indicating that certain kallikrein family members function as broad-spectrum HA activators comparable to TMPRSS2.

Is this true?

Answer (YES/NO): NO